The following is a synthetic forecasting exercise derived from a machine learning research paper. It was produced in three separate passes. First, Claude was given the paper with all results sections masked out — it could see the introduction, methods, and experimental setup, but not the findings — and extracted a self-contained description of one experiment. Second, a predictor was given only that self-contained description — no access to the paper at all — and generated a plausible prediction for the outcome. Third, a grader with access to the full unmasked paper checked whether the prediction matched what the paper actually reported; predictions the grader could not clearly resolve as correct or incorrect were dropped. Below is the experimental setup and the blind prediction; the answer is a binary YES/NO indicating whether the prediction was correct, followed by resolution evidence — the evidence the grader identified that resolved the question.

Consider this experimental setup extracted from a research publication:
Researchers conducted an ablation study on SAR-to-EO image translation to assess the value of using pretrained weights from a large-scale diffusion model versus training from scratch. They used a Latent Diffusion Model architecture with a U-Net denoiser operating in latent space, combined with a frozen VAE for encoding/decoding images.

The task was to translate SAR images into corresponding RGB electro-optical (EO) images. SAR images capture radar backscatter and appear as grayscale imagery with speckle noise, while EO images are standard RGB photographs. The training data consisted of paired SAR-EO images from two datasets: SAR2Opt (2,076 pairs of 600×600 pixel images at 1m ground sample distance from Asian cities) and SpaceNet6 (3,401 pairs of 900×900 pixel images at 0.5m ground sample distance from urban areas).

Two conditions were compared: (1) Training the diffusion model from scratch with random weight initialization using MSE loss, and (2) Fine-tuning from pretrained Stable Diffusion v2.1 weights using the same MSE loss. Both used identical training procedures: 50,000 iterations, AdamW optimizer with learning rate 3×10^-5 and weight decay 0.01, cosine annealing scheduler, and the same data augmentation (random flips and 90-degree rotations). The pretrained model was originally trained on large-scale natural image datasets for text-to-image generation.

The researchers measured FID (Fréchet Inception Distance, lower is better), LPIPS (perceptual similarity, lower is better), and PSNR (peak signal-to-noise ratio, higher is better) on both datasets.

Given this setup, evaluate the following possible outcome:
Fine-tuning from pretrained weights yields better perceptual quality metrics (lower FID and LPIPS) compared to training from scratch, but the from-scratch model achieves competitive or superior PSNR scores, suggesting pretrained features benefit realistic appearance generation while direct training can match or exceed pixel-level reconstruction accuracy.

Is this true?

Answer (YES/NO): NO